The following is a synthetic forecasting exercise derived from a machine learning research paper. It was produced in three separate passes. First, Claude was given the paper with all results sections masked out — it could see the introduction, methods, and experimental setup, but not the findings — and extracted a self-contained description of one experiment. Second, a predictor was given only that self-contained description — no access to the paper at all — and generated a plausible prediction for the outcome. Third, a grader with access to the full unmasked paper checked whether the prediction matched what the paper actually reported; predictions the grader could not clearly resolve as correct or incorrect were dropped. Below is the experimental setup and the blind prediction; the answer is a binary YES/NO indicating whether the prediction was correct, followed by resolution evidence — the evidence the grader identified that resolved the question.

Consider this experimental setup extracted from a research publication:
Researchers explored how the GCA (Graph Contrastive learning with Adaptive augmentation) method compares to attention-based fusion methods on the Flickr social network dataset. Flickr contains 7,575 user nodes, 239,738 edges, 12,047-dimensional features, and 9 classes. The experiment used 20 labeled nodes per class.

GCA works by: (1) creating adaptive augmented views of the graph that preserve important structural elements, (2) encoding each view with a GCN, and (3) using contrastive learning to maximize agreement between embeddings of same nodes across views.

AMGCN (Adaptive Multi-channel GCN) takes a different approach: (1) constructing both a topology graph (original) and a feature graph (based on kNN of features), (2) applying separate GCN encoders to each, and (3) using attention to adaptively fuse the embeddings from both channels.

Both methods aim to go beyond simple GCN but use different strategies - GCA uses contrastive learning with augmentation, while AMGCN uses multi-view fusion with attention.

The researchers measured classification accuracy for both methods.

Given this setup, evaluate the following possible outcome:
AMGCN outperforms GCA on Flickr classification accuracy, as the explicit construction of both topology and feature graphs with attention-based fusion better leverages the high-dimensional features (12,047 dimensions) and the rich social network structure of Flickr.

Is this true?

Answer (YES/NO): YES